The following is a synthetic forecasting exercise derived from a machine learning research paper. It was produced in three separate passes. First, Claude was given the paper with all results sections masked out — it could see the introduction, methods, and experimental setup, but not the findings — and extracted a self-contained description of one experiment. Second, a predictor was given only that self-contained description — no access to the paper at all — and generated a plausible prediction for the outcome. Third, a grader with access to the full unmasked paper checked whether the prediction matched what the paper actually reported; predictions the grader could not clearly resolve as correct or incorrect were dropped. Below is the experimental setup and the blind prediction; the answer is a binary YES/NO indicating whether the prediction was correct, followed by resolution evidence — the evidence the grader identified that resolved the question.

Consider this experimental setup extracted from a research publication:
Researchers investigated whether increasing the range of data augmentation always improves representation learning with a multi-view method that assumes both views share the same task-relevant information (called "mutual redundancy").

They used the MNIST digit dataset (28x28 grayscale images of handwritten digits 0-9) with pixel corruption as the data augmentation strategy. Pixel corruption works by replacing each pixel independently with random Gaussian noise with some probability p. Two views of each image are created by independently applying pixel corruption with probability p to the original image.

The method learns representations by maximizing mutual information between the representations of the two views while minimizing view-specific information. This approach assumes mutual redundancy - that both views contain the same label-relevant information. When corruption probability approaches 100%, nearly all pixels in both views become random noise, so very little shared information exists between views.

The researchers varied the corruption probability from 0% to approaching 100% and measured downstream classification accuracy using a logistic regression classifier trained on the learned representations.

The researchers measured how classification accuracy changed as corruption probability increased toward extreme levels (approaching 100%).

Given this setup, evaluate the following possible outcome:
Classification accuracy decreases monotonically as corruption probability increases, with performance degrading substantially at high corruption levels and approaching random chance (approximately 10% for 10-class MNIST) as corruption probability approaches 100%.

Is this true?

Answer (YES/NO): NO